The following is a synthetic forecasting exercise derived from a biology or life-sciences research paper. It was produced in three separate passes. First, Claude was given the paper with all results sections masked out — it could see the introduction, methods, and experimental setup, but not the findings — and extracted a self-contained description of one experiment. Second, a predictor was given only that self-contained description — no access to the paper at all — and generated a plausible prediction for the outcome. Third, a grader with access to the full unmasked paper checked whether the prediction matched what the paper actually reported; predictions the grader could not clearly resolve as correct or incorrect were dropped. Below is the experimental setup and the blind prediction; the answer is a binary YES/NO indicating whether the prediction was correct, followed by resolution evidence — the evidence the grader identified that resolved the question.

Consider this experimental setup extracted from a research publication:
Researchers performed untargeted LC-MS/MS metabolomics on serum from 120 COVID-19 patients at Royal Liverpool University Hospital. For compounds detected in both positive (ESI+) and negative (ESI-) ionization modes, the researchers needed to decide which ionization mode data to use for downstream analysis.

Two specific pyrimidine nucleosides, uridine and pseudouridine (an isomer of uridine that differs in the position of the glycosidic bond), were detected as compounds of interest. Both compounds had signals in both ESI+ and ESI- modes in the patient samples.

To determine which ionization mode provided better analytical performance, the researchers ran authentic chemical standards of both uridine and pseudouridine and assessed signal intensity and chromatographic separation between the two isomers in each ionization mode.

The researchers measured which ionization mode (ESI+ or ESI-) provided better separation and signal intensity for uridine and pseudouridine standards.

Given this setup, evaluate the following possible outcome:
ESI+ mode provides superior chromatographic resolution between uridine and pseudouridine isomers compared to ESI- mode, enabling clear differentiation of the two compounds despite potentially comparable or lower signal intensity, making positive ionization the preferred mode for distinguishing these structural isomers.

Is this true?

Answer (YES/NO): NO